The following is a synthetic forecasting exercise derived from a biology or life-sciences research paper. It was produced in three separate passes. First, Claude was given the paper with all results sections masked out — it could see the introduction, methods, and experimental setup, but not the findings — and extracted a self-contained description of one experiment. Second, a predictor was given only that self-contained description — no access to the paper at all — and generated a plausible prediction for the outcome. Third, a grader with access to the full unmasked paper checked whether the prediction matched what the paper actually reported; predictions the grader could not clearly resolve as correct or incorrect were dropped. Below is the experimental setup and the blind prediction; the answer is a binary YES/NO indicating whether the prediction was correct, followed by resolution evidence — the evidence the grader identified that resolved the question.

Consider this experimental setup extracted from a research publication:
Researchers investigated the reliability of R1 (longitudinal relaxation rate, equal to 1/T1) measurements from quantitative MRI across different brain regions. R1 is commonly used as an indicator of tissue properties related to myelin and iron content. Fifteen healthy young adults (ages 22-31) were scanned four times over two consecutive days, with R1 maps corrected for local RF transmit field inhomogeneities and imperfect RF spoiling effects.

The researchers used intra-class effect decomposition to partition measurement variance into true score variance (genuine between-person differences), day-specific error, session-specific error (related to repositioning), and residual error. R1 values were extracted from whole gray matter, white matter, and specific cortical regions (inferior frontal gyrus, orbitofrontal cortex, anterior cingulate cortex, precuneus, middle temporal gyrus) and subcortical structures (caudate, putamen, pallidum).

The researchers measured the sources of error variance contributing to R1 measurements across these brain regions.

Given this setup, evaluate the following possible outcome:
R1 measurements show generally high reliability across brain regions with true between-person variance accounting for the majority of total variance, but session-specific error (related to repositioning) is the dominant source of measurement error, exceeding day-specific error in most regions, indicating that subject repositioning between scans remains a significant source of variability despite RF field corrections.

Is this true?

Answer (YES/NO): NO